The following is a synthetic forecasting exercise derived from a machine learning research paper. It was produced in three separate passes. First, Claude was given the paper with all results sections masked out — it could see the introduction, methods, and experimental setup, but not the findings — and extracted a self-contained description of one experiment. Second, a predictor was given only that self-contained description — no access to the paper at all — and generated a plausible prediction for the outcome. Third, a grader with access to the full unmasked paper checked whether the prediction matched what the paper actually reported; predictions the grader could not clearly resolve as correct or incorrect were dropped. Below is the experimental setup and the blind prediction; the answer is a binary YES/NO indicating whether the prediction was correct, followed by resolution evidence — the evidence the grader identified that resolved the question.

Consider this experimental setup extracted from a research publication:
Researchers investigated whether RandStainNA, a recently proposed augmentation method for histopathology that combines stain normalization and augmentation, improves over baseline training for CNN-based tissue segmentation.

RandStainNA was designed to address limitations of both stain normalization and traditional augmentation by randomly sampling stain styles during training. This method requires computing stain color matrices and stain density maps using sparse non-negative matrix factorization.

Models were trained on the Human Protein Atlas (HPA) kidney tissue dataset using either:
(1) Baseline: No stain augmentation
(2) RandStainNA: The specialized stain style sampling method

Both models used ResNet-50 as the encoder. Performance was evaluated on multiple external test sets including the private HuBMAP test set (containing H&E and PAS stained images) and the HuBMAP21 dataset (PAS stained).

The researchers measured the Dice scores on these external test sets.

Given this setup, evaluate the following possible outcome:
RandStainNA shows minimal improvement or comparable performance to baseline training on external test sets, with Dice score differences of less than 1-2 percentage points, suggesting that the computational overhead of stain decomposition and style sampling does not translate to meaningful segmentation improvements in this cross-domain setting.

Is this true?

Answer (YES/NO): NO